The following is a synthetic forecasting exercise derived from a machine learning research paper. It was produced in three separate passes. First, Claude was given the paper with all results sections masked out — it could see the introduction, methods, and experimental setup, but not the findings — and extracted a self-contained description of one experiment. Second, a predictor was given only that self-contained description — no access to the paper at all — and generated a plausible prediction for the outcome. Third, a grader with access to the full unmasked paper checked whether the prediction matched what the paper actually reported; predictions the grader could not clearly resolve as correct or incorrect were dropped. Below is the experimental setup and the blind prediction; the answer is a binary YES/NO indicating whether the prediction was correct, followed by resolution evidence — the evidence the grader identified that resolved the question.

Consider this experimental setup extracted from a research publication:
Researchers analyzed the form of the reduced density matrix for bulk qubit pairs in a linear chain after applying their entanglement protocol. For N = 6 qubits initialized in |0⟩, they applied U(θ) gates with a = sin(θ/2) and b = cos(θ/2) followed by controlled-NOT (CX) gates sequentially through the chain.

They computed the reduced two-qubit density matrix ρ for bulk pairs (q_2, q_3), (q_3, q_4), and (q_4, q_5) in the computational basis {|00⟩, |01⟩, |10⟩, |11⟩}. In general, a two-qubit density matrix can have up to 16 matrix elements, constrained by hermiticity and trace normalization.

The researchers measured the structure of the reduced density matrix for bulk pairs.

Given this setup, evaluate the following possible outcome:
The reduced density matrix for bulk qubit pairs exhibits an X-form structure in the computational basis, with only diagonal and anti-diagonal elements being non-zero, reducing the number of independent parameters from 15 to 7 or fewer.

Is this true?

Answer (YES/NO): YES